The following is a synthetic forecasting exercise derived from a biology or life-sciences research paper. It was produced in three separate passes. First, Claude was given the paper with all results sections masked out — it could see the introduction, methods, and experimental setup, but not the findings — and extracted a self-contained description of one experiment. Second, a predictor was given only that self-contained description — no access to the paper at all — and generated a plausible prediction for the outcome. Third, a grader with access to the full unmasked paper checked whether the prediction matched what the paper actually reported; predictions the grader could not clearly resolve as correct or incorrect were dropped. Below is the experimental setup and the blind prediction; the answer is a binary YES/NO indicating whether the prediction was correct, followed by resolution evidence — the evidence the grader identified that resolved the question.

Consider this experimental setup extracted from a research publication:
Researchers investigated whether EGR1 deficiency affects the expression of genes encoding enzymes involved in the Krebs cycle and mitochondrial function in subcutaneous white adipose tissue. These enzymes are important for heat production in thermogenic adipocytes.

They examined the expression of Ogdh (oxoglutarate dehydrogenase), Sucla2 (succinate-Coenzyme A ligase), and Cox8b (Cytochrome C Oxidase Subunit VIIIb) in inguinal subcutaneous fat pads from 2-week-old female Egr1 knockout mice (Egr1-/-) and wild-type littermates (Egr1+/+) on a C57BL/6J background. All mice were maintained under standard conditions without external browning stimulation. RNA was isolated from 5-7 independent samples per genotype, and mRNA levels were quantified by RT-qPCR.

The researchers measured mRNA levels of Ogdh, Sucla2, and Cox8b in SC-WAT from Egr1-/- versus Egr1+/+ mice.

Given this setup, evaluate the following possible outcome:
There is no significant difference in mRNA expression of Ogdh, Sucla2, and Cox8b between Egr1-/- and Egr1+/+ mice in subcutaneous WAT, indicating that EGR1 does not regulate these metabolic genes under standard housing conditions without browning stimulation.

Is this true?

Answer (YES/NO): NO